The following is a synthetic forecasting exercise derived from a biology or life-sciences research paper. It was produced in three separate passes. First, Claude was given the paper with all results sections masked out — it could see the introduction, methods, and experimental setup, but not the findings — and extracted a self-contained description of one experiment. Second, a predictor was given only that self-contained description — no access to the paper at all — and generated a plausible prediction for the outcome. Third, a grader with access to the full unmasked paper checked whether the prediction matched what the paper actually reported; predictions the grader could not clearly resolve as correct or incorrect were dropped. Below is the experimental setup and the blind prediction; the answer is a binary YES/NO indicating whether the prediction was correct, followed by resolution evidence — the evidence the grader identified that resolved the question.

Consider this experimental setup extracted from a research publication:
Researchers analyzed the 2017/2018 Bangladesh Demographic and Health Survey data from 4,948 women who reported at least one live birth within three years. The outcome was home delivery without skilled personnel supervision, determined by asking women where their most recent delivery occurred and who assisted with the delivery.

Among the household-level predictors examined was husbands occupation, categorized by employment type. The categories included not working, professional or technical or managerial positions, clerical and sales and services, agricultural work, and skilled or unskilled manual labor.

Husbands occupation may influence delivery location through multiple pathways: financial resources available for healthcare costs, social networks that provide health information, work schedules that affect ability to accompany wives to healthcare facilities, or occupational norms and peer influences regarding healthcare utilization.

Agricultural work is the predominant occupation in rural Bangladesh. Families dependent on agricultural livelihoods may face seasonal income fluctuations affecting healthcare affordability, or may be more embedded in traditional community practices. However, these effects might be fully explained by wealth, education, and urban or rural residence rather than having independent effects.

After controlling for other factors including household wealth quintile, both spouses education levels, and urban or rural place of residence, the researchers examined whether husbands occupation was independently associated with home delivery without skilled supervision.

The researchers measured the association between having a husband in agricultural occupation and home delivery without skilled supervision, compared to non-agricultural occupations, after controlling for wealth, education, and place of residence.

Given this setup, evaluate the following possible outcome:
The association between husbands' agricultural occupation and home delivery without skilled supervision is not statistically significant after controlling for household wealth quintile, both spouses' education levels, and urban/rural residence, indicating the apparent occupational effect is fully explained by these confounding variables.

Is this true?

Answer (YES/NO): NO